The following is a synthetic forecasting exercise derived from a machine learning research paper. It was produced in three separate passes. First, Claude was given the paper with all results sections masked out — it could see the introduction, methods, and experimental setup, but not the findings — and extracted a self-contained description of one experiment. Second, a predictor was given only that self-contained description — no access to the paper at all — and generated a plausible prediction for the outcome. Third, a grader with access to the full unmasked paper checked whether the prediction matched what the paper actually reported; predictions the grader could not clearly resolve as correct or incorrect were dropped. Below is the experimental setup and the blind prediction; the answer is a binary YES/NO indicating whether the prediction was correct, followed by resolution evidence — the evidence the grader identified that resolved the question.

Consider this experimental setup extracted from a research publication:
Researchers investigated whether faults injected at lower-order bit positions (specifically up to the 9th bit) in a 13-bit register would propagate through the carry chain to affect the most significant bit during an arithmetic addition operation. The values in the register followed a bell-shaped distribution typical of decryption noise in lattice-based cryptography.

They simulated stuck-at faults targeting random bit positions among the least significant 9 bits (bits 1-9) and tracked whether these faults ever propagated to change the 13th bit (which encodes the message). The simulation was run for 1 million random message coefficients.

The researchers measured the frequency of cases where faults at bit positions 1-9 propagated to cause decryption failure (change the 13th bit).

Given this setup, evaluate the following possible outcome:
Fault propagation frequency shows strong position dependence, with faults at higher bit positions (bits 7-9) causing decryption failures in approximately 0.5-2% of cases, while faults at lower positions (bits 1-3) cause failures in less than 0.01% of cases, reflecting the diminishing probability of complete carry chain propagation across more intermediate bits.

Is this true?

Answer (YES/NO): NO